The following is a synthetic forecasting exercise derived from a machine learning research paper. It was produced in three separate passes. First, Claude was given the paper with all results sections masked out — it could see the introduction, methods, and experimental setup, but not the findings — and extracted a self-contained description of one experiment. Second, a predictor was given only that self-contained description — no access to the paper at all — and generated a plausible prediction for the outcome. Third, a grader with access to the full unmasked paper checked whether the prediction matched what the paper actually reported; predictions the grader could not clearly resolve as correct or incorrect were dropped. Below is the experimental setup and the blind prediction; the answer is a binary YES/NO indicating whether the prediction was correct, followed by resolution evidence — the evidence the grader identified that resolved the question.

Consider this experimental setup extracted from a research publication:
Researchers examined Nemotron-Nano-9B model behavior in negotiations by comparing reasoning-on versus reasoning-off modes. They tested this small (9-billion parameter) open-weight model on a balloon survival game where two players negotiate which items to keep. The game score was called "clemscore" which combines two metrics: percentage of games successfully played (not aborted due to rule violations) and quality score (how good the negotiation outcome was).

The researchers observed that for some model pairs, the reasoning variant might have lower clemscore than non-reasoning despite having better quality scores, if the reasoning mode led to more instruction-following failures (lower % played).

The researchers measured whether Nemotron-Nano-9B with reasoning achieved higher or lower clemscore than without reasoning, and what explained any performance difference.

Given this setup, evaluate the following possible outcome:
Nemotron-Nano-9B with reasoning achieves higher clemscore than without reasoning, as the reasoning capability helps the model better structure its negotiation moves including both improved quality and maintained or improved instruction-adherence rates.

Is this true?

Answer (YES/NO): NO